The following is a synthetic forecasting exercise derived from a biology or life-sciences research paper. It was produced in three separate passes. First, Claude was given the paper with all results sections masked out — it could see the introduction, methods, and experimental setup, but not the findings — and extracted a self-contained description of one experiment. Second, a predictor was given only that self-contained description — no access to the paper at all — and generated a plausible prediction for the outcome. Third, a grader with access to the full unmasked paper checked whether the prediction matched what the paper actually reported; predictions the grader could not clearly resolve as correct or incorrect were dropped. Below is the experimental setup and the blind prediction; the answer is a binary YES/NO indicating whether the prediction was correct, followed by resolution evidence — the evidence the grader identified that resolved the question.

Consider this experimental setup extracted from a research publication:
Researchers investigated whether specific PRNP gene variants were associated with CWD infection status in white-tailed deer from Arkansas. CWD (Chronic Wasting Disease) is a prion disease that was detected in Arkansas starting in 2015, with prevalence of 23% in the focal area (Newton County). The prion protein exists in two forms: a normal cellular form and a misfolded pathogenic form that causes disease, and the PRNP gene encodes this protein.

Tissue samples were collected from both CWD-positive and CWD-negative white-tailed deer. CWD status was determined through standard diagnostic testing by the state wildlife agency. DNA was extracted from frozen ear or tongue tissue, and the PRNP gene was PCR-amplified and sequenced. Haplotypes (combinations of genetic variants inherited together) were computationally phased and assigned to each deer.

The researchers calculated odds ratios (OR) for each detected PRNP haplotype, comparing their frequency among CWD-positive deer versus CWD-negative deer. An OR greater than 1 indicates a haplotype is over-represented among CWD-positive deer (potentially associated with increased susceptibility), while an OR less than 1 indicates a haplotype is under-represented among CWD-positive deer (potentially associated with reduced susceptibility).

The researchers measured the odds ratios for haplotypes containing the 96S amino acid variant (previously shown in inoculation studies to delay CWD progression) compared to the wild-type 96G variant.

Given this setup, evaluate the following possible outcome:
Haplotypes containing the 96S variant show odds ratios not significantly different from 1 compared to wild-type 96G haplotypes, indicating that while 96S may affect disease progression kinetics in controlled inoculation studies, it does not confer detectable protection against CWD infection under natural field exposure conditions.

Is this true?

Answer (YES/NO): NO